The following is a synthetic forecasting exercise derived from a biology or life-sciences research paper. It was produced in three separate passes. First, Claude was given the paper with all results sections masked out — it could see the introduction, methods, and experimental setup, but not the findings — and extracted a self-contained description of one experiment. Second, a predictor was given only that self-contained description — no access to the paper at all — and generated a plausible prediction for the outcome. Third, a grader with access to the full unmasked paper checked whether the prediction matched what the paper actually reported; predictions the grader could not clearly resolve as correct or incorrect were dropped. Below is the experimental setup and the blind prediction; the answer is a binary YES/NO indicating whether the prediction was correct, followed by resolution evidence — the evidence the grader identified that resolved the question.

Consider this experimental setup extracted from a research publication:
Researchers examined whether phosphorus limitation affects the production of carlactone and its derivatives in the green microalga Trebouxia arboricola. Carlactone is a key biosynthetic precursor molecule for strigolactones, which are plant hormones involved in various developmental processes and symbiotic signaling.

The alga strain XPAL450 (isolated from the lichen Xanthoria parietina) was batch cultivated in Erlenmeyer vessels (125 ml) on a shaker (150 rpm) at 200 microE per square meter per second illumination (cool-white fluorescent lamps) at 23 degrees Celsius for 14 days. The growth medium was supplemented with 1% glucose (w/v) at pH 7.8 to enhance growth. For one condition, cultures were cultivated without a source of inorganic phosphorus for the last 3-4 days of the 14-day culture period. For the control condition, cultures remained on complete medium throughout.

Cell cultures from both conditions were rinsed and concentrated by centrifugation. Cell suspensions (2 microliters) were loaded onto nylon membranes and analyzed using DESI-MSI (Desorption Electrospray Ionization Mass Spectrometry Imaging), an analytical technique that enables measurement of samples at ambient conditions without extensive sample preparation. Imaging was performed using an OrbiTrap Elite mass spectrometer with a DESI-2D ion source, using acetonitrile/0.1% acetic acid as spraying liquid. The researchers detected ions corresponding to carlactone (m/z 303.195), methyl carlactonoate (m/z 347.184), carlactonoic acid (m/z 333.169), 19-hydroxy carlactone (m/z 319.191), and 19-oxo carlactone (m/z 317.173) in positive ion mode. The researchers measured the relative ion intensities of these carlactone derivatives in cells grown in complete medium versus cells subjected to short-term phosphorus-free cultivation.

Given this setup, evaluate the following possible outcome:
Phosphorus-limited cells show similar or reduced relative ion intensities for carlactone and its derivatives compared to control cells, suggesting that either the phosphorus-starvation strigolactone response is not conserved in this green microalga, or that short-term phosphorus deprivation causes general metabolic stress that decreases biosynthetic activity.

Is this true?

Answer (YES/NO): NO